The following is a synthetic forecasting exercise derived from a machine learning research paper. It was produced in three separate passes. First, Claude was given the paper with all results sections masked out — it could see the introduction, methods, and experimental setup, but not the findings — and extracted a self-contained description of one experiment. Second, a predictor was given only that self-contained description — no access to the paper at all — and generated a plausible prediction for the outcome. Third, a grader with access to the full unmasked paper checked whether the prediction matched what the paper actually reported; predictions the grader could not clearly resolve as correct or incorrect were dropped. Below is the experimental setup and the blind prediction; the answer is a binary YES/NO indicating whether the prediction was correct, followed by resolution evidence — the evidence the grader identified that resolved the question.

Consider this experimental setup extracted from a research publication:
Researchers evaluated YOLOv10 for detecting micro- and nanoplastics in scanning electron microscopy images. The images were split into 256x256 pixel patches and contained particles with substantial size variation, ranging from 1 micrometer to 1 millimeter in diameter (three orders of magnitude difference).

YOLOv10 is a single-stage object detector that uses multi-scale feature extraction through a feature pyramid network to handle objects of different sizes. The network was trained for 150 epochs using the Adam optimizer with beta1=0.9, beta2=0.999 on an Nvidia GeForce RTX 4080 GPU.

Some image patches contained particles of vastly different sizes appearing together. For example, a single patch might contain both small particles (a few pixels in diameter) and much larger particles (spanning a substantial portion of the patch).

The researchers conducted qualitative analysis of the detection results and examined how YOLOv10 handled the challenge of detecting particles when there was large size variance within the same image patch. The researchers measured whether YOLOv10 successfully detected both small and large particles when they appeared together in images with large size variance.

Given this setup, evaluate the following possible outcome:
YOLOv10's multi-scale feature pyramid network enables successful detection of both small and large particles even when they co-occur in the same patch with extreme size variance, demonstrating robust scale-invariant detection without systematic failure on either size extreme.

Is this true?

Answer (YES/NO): NO